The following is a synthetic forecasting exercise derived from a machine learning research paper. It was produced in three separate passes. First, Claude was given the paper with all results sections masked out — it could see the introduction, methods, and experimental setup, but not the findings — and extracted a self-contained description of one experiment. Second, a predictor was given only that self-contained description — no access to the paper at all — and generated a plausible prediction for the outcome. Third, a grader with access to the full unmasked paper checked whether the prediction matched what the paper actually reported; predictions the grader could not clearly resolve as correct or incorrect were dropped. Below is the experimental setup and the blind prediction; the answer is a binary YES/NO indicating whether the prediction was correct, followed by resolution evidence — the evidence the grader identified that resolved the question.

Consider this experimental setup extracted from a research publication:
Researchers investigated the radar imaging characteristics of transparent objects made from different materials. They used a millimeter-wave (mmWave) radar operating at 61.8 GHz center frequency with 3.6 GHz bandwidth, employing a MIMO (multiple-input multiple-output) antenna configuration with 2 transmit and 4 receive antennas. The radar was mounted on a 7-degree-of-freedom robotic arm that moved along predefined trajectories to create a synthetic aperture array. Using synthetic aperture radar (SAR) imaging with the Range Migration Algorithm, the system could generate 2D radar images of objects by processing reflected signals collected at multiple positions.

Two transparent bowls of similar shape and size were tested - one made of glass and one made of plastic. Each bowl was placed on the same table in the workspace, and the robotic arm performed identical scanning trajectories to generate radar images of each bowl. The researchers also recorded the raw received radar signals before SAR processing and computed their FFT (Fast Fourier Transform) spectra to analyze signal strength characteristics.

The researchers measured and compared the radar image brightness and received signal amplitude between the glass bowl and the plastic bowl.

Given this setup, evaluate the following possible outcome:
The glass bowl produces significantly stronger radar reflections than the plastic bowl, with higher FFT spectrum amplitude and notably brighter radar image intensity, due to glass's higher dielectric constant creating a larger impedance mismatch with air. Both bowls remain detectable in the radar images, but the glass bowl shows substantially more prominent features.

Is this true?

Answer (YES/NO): YES